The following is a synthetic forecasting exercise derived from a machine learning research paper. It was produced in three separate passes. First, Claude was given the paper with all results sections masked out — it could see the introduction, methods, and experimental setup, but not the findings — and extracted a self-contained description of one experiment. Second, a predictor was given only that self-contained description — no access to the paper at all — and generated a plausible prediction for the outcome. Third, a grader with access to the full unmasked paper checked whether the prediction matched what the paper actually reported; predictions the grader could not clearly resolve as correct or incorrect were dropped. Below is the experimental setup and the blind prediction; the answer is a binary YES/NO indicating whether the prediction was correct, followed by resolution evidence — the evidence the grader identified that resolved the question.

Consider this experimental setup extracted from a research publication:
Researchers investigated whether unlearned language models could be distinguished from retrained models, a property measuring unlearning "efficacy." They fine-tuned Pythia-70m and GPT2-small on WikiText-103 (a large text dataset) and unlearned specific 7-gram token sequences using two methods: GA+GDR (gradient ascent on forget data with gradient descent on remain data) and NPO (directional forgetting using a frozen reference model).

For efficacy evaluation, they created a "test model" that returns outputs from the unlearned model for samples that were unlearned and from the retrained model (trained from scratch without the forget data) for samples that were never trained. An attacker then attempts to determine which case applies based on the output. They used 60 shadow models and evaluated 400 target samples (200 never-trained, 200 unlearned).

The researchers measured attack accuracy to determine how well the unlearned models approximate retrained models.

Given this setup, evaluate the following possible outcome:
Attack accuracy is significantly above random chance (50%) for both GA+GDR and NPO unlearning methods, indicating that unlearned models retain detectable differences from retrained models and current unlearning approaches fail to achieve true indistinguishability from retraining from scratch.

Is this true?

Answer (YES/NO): YES